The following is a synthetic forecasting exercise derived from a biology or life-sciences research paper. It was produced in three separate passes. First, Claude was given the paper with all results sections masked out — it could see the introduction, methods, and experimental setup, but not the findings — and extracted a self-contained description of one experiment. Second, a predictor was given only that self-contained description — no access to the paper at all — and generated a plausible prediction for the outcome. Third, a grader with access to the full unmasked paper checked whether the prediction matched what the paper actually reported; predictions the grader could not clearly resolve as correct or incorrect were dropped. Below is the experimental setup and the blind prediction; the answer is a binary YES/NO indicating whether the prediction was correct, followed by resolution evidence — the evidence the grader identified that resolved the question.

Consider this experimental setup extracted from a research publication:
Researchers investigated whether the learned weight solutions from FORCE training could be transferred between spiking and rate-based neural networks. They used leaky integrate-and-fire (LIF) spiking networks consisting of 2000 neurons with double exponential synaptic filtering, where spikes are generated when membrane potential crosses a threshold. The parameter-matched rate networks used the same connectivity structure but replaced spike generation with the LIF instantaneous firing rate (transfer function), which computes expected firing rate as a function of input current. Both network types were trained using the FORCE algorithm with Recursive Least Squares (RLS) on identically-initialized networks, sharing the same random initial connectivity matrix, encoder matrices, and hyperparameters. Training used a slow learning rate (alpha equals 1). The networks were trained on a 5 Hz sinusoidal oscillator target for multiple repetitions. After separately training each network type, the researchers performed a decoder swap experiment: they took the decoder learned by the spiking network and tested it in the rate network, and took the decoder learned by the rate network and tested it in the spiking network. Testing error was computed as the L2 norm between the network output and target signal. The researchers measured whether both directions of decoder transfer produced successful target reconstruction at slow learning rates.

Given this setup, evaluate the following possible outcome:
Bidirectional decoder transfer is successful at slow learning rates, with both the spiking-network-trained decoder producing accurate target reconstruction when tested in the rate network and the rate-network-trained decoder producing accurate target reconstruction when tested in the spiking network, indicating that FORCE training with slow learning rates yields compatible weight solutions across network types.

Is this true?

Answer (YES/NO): YES